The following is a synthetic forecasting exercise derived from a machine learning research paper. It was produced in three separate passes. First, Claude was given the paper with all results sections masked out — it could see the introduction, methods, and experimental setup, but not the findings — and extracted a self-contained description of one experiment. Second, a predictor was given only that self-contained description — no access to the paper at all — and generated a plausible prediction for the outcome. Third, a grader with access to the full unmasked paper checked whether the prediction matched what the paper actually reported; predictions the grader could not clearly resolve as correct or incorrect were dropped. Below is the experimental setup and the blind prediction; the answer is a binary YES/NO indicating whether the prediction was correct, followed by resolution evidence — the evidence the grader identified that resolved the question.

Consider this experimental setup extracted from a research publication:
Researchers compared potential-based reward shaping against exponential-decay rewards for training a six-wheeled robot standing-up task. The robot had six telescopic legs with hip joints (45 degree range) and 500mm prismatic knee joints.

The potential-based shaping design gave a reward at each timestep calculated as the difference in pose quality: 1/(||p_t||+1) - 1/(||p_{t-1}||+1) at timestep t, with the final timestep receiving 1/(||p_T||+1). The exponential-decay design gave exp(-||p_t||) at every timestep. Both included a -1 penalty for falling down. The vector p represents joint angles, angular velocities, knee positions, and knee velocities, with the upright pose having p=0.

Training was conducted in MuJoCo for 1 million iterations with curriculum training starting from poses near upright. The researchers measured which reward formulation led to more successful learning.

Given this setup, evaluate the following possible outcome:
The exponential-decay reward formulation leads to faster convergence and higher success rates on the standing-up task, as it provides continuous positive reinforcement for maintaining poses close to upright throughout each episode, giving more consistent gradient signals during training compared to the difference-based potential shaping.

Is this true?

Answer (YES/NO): NO